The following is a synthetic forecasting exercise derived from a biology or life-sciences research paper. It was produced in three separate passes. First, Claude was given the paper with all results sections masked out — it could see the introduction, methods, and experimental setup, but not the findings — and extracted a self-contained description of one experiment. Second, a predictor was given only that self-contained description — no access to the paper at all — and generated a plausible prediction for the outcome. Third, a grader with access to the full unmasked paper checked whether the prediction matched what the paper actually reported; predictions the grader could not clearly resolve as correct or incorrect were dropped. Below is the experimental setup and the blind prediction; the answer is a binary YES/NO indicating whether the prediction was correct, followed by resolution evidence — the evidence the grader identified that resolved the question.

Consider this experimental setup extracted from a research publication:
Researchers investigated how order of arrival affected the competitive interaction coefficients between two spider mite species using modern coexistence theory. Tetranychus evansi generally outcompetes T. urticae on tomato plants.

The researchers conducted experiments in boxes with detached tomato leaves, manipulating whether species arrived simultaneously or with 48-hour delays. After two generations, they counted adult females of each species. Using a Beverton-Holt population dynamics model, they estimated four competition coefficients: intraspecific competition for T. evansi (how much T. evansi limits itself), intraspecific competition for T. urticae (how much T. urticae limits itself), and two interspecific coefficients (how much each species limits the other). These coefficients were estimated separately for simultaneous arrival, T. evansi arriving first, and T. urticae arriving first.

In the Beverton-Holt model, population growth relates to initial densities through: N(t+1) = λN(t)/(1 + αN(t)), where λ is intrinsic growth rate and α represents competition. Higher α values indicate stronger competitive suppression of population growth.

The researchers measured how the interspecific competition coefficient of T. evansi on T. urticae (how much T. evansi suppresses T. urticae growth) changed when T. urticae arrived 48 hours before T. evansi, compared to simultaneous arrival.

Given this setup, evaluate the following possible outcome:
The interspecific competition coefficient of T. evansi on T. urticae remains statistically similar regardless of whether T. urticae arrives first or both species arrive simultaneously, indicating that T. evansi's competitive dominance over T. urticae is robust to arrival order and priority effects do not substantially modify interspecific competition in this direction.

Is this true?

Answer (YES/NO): NO